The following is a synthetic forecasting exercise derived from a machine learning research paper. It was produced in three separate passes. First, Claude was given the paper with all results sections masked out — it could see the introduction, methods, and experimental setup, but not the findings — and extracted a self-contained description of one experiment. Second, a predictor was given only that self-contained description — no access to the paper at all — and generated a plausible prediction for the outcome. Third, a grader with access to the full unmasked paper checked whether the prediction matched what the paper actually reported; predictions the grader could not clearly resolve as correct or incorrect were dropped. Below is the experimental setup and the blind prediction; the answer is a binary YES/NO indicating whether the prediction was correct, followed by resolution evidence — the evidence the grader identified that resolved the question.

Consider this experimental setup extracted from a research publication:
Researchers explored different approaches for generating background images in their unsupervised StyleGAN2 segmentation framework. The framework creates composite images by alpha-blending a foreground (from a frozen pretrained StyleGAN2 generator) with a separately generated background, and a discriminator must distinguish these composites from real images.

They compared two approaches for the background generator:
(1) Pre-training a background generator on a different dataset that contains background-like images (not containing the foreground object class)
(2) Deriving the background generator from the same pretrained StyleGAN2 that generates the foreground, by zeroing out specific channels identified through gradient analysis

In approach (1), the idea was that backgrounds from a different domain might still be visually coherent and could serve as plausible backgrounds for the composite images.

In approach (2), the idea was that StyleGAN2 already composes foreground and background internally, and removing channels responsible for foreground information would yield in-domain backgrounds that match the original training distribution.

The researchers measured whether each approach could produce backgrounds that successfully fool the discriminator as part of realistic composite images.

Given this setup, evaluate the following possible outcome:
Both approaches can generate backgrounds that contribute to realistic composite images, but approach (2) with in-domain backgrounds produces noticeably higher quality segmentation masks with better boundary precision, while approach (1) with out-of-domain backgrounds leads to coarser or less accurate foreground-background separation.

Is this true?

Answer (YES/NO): NO